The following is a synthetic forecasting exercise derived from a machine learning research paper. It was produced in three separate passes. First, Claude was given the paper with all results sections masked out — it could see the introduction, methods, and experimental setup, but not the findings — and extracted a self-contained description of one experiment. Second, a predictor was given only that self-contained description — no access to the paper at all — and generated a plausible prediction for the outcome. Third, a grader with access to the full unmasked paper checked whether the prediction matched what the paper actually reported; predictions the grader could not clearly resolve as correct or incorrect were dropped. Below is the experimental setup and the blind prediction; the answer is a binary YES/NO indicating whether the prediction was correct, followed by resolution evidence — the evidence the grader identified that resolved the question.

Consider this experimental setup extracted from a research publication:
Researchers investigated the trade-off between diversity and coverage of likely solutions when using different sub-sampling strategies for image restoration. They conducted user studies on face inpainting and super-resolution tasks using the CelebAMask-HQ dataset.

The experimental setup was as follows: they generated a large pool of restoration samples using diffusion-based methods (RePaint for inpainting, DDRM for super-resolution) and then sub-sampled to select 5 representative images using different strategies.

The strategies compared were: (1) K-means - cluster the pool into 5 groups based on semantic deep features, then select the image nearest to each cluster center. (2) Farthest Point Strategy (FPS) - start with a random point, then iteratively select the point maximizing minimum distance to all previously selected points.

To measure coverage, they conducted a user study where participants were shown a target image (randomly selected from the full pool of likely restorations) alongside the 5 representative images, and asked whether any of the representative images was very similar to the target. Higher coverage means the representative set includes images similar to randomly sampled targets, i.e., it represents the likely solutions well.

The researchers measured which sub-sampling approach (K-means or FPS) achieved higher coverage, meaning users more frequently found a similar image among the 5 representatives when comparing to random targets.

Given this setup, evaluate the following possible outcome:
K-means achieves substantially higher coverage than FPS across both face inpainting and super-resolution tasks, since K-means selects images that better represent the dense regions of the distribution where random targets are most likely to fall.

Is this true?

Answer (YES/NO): NO